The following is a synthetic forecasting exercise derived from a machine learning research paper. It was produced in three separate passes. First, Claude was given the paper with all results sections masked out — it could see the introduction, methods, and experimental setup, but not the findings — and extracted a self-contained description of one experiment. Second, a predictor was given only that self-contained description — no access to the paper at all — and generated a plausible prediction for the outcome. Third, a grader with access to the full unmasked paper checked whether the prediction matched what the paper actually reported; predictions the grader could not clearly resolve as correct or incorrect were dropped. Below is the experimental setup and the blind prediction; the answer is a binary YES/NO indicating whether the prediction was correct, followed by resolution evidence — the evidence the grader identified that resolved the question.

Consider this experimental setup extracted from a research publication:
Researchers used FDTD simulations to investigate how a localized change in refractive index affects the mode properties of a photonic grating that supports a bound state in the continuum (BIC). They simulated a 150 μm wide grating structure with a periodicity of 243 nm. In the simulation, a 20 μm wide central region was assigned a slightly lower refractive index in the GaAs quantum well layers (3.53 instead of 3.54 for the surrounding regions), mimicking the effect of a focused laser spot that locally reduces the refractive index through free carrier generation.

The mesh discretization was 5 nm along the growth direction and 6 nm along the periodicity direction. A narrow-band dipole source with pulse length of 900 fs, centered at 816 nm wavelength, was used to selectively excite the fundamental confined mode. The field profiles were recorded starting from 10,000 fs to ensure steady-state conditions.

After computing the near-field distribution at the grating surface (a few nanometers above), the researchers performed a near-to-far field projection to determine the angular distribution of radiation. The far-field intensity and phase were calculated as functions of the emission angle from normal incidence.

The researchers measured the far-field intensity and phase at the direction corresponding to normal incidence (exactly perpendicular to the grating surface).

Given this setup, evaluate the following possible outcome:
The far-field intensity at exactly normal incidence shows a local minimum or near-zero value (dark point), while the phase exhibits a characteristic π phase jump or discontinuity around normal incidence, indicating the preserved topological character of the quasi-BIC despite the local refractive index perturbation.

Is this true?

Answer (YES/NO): YES